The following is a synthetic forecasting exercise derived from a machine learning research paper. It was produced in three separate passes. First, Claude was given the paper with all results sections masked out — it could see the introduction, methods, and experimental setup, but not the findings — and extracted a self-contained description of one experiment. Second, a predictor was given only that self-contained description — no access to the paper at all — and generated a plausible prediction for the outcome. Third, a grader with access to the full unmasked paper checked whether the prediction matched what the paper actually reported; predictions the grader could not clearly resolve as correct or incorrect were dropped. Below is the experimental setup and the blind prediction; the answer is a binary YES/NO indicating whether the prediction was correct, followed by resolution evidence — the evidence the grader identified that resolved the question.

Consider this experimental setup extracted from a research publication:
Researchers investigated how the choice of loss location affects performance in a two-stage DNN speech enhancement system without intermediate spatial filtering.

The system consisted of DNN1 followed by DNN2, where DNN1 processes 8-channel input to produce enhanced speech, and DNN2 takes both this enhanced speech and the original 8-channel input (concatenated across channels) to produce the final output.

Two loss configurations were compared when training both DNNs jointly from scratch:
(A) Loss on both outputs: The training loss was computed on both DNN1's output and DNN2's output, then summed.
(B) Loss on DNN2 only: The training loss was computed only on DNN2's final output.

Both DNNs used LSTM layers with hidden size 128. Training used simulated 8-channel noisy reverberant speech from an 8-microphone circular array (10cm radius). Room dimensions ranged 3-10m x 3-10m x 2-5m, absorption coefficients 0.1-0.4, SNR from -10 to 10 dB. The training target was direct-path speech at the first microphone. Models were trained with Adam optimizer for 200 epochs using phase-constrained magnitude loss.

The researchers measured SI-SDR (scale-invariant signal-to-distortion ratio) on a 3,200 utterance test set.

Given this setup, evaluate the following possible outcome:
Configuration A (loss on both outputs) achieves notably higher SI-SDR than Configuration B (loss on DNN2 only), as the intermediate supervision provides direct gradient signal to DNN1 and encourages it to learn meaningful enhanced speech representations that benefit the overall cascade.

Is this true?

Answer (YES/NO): NO